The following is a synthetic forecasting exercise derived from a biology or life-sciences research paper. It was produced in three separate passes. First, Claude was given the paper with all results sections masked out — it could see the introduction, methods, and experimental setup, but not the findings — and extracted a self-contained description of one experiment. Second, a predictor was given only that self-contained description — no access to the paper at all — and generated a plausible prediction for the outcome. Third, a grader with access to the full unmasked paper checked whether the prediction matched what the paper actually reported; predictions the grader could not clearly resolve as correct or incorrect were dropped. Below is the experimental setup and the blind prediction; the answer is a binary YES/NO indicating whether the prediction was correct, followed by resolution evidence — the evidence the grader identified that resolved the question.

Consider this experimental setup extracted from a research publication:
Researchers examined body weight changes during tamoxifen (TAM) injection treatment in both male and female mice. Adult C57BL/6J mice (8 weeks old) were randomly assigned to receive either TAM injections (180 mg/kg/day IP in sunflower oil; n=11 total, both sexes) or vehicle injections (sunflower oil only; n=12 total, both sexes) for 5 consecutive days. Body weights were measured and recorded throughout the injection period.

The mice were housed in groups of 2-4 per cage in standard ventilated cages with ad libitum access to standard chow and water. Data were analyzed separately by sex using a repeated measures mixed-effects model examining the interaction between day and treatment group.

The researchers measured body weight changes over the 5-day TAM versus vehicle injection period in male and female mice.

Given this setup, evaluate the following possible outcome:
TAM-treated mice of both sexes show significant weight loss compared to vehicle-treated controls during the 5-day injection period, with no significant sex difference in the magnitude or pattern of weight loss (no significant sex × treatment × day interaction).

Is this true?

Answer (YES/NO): NO